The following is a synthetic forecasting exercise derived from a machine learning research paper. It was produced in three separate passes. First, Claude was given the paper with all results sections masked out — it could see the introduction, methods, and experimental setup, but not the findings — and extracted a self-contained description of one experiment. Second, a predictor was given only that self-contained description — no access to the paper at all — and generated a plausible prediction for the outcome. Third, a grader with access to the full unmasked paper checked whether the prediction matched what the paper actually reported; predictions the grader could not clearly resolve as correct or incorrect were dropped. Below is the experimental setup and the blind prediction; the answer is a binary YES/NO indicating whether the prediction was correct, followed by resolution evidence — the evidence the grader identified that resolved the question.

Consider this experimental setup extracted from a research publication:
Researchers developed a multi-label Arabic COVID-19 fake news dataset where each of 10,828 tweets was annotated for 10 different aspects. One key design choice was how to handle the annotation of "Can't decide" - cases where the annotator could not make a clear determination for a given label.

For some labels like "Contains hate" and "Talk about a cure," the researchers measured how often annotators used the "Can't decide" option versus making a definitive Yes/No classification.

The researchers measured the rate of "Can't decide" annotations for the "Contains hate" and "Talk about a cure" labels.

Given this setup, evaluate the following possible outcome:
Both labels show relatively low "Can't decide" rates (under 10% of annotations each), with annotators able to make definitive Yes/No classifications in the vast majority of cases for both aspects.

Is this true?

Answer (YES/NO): YES